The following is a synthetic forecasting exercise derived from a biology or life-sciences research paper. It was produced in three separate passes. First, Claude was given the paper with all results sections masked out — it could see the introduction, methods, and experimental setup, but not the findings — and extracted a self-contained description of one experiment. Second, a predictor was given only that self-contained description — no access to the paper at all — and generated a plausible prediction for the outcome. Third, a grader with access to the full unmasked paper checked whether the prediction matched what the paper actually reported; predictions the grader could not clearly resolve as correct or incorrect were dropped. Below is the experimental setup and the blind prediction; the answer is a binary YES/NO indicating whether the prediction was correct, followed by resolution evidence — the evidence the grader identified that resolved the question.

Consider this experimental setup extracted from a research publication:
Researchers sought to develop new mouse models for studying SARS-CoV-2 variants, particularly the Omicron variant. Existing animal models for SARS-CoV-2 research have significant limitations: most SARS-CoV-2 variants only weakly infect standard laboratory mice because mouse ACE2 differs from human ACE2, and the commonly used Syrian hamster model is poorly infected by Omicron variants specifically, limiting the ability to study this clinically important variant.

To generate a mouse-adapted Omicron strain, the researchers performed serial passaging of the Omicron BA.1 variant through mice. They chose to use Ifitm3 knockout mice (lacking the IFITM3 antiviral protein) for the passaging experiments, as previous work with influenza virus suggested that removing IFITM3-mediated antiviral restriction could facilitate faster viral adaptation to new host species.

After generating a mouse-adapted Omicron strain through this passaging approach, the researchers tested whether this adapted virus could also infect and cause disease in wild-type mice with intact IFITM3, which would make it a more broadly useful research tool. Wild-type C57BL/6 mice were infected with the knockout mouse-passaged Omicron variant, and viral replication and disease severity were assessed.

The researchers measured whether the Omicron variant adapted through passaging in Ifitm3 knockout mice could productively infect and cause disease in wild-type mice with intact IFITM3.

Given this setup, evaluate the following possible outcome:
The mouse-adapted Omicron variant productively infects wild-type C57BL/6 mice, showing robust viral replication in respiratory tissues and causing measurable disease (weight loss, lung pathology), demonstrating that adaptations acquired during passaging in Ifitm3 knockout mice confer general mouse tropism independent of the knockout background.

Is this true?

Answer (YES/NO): YES